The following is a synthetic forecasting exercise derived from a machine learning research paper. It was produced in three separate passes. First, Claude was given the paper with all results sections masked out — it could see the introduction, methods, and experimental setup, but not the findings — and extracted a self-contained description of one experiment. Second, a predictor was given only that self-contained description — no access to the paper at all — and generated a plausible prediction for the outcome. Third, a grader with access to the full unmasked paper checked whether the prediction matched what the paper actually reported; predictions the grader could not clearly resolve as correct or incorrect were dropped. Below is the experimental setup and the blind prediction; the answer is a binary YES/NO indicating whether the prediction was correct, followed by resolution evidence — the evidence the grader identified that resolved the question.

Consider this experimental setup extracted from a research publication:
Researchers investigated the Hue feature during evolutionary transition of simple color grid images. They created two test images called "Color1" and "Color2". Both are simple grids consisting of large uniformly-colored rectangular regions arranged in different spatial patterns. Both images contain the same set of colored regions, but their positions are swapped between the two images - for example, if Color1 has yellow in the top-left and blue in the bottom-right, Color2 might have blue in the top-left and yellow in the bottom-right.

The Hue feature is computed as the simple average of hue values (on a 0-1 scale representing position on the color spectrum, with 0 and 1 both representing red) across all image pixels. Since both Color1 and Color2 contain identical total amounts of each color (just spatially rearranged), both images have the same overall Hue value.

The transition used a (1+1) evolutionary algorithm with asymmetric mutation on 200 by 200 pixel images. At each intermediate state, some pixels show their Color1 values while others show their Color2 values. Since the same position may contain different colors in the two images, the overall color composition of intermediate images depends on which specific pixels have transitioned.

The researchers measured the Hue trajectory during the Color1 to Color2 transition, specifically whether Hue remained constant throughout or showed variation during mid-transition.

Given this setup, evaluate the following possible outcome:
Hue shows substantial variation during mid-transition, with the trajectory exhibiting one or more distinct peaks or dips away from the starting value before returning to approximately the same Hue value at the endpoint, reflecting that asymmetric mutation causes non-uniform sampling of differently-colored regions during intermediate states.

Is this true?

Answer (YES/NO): NO